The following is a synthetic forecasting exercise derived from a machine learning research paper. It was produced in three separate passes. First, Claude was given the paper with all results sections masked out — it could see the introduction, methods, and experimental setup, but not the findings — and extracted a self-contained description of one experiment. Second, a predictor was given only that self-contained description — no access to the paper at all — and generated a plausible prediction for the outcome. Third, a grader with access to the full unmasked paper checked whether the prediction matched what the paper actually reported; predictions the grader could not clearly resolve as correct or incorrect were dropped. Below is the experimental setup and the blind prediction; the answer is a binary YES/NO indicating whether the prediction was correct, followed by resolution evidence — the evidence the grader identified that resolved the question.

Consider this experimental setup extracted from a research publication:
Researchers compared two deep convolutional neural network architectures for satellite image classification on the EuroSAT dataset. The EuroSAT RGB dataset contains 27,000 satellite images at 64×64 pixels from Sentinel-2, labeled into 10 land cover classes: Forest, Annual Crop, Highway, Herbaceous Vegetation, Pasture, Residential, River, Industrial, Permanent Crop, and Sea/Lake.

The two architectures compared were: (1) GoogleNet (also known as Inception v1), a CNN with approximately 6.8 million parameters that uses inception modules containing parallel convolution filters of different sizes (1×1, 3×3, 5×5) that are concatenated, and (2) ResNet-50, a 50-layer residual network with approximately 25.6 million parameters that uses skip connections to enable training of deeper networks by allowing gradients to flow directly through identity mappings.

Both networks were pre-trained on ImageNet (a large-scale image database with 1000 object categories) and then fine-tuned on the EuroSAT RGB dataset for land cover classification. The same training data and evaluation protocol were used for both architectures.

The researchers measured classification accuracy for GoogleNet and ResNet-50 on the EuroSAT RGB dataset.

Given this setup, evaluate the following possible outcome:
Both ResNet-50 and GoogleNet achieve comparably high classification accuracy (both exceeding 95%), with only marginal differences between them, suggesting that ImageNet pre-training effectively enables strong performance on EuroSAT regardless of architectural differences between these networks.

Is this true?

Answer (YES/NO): YES